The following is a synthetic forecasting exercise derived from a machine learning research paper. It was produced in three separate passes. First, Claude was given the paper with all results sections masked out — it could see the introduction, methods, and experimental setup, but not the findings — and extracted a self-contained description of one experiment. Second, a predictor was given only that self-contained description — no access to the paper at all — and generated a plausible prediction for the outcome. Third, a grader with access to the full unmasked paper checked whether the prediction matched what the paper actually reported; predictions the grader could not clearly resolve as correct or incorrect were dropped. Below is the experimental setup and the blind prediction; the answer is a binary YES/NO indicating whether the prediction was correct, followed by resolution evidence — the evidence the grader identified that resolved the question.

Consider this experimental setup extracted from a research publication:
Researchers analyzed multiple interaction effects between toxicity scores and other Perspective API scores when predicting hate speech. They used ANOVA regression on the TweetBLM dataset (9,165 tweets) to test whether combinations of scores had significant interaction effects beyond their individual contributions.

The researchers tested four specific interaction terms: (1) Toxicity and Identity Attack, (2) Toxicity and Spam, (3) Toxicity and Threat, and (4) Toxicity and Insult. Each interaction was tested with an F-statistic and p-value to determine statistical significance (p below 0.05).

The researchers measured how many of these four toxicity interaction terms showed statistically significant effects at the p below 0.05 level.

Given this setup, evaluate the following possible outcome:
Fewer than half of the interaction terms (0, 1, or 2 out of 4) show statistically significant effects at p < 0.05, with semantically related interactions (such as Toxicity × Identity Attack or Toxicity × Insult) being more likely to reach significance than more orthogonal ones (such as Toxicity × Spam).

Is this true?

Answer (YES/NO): NO